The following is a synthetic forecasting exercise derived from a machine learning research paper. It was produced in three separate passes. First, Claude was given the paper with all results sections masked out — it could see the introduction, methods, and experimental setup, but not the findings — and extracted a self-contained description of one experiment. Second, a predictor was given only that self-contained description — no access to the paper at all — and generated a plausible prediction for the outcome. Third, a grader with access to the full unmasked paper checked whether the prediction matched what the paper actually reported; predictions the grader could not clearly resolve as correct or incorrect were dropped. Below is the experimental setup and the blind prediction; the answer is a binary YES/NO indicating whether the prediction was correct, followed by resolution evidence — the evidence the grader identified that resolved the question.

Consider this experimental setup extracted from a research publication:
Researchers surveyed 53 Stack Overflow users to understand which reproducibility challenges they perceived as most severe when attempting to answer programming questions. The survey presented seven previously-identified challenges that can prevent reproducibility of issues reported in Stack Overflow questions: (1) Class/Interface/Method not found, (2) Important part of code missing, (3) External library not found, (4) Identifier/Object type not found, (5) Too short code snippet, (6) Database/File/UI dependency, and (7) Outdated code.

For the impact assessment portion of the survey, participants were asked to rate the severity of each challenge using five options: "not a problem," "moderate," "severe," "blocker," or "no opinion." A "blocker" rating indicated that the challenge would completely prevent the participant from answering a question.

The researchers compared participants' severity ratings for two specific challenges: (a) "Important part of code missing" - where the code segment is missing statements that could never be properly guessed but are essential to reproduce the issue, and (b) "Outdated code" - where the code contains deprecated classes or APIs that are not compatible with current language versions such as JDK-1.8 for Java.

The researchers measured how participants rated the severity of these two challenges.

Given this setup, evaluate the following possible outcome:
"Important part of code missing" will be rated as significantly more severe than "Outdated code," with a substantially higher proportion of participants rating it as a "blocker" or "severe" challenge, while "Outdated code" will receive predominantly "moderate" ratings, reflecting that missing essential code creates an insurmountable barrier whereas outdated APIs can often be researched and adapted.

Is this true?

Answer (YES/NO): NO